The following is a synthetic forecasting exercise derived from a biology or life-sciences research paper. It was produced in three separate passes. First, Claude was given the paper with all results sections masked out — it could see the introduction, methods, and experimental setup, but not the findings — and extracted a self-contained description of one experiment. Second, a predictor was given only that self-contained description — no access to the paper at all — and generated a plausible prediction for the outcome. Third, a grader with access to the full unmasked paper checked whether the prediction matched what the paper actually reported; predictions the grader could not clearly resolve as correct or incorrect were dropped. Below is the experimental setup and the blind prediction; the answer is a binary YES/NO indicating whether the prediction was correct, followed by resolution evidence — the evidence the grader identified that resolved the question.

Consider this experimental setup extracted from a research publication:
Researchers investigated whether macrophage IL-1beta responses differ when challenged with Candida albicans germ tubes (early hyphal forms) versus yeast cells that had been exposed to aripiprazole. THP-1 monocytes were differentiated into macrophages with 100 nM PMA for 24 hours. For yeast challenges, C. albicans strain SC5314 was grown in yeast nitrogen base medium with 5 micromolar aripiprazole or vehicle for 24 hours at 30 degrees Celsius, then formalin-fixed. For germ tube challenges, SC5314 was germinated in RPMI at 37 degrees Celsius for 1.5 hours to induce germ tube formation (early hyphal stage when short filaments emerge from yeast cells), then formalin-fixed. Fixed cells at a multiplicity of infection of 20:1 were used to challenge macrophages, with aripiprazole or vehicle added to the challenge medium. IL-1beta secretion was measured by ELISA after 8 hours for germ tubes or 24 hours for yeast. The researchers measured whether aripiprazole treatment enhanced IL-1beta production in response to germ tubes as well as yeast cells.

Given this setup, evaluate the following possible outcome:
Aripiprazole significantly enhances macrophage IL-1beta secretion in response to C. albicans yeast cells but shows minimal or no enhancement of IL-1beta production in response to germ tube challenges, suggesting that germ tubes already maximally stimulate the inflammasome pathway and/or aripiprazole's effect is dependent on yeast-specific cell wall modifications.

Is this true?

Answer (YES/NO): YES